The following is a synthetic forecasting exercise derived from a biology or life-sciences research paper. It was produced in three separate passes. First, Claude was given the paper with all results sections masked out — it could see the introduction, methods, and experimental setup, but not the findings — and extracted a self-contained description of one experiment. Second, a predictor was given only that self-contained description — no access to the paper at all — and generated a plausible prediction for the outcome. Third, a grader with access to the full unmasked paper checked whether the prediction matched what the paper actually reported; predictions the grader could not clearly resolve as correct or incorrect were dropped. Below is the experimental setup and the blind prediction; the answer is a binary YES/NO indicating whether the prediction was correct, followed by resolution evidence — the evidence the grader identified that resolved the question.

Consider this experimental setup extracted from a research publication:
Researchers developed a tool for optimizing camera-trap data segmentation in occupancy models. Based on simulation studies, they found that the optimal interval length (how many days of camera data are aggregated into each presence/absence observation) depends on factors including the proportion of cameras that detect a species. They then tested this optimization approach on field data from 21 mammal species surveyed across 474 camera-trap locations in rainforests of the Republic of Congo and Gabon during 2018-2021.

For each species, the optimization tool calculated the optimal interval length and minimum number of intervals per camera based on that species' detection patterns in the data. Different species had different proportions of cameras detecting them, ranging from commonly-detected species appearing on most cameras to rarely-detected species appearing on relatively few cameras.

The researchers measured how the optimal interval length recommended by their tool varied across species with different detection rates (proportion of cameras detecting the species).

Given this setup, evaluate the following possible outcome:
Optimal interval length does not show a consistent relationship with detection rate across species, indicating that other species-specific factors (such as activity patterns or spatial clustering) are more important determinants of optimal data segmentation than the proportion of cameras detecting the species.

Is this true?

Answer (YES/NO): NO